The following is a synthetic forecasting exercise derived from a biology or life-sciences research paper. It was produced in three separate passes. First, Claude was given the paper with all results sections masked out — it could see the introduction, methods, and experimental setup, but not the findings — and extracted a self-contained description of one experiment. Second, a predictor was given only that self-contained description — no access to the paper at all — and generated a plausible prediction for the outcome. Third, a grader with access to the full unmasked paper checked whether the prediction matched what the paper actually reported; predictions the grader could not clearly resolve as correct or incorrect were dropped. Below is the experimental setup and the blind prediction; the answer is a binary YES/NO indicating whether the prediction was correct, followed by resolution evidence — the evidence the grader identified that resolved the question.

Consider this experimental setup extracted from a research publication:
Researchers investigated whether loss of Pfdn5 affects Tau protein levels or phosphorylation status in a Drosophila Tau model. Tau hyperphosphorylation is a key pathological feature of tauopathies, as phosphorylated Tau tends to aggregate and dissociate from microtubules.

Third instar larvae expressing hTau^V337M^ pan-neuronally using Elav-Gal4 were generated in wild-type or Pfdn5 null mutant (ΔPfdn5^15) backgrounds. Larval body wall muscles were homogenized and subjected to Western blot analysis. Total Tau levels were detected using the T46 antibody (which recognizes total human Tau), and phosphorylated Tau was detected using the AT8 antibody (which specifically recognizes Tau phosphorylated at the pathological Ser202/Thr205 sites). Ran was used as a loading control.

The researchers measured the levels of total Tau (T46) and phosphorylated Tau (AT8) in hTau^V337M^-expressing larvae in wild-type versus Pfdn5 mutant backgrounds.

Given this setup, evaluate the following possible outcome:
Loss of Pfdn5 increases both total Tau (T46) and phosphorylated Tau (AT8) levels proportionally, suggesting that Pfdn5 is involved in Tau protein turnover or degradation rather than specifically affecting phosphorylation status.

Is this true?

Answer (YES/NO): NO